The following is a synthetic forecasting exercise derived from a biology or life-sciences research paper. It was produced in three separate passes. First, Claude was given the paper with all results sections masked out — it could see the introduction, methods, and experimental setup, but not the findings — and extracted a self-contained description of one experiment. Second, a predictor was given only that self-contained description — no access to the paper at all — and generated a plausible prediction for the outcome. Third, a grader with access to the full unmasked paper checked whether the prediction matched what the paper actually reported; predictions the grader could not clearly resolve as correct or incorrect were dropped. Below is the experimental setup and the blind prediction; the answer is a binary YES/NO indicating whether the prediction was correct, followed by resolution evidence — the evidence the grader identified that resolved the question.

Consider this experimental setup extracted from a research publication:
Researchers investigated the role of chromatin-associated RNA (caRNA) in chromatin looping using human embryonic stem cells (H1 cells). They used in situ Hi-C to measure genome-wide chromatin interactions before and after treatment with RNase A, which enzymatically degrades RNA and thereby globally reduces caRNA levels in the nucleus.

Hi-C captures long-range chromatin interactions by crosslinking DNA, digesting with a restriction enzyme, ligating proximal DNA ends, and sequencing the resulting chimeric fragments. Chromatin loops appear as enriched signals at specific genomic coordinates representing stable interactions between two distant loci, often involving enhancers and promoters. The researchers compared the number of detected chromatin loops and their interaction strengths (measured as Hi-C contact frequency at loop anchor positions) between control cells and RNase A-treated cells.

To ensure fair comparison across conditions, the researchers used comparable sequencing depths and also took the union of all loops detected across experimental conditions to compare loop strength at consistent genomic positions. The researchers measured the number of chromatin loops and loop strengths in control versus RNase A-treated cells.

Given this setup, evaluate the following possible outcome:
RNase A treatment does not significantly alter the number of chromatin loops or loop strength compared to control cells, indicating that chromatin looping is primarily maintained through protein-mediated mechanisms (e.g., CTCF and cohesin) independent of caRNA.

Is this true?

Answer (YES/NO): NO